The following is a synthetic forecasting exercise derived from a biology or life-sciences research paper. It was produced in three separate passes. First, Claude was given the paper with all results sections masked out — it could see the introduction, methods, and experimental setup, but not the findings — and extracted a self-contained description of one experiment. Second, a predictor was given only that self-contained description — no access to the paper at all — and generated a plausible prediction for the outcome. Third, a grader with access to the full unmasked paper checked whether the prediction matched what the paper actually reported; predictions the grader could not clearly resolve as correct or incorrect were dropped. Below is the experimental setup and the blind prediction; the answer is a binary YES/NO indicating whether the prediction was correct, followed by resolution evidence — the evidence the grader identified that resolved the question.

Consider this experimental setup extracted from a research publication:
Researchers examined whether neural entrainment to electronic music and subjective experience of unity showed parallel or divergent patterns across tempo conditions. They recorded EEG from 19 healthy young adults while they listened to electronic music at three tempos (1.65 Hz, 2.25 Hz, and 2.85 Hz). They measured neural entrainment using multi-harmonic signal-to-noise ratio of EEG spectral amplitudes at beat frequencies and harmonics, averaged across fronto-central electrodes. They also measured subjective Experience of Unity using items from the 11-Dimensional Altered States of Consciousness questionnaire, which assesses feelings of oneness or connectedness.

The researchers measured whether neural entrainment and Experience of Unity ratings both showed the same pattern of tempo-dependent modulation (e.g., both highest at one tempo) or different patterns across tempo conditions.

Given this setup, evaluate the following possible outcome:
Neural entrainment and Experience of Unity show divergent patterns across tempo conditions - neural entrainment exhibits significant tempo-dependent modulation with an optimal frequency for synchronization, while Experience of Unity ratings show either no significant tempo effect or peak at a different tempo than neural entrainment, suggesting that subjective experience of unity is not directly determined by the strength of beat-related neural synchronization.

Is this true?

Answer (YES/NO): NO